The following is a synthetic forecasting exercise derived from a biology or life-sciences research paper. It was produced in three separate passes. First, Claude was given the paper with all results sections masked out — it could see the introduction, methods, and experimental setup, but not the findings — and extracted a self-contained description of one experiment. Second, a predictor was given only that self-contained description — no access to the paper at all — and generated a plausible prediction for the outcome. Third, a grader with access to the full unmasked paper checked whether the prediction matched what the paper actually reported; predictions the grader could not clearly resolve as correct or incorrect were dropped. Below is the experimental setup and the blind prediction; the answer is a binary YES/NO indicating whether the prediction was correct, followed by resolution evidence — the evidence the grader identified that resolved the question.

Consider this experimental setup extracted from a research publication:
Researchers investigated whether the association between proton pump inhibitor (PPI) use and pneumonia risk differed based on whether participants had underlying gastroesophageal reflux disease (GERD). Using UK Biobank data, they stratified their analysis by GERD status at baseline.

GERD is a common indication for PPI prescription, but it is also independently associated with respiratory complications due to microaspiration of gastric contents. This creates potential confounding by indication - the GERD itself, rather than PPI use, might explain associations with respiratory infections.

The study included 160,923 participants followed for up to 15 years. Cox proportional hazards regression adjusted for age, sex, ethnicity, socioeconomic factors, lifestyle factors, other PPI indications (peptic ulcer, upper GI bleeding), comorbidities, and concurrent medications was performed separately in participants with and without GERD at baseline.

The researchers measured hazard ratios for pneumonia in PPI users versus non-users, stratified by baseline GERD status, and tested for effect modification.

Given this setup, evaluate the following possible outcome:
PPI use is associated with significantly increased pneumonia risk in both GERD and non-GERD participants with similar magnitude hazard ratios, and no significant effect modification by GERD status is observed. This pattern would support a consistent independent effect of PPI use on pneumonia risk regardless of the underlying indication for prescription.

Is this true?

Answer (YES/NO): NO